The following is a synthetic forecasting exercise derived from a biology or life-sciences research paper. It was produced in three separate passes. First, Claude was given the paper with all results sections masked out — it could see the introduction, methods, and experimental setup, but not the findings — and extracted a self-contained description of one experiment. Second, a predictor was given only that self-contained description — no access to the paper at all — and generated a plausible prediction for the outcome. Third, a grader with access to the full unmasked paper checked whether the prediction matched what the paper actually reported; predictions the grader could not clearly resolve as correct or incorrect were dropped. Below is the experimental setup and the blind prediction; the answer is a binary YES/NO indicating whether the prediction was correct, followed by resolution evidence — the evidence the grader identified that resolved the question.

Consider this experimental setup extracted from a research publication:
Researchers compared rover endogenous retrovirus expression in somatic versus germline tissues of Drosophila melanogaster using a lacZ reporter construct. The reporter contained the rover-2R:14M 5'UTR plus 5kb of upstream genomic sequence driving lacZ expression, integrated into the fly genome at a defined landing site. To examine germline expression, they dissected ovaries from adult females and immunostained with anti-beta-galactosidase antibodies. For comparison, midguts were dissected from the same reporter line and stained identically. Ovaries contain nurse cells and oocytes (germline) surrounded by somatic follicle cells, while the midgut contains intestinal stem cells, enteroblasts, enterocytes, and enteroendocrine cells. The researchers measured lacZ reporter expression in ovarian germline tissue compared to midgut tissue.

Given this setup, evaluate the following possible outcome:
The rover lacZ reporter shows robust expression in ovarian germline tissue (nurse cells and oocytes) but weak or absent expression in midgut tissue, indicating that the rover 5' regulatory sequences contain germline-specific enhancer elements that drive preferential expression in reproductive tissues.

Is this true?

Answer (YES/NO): NO